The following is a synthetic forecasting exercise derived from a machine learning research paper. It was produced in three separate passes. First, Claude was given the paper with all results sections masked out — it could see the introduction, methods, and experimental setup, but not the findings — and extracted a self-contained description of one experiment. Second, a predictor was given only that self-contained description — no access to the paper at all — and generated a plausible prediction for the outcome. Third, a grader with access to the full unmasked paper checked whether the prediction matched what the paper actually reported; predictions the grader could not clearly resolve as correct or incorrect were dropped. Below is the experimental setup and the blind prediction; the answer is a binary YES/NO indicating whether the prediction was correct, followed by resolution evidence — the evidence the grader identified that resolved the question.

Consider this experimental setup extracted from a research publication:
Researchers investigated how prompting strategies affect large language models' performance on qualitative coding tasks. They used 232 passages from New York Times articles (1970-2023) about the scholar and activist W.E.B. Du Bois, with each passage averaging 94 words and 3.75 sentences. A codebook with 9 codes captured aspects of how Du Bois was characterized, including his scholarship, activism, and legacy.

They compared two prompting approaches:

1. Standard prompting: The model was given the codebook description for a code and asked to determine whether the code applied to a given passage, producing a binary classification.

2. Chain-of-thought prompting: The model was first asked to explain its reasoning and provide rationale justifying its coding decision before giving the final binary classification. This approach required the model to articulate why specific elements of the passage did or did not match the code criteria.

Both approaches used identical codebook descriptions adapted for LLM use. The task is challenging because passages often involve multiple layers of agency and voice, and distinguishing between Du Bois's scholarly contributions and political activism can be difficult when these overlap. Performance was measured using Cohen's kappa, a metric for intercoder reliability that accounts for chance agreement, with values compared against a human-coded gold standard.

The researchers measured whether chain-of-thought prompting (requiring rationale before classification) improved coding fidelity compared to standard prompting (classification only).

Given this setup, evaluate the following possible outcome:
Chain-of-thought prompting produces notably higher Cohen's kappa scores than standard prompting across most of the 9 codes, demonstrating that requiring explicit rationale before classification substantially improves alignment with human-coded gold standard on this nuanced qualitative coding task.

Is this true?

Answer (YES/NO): YES